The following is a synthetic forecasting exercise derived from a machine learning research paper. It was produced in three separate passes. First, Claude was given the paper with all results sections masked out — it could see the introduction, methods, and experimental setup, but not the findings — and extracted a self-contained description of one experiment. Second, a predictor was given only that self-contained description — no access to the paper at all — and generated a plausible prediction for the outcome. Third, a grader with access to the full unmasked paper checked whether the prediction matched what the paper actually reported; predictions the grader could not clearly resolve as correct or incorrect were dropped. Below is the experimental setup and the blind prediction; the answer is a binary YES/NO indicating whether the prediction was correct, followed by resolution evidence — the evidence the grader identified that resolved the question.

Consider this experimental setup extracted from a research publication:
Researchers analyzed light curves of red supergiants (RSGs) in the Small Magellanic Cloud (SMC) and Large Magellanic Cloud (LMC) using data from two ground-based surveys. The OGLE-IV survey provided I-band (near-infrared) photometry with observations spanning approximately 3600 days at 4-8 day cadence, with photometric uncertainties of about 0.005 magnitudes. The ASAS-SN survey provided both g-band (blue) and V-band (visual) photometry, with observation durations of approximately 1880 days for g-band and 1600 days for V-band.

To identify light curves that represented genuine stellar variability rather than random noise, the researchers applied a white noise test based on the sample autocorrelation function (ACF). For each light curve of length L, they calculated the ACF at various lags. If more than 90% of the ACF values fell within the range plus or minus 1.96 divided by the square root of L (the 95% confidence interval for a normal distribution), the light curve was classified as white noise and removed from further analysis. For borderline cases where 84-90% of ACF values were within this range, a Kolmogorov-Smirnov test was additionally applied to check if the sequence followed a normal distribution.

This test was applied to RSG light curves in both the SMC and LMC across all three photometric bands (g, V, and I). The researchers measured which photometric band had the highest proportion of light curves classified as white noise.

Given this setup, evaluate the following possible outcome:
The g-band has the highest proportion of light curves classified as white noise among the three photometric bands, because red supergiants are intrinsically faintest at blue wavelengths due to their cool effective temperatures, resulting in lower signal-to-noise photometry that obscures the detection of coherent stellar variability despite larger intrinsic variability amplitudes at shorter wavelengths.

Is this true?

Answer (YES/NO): NO